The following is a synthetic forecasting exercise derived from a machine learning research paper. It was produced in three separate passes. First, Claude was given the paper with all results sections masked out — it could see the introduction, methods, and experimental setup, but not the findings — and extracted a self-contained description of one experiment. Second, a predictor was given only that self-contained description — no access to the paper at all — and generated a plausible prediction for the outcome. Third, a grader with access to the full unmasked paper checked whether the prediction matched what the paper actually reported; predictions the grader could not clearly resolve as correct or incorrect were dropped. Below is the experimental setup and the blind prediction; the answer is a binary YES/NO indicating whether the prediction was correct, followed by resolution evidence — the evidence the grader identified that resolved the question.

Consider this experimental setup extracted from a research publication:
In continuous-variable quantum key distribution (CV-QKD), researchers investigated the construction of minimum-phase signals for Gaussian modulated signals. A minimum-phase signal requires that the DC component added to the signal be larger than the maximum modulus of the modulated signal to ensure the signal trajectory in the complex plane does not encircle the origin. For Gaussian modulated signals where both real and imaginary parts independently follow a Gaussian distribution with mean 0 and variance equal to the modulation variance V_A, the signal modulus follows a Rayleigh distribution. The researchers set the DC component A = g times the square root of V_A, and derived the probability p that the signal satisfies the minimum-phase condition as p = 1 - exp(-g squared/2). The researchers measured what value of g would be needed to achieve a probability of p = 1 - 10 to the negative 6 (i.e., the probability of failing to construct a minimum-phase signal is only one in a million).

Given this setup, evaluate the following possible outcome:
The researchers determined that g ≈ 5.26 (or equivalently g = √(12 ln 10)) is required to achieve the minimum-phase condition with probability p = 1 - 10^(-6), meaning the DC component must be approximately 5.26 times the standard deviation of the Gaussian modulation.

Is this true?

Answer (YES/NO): YES